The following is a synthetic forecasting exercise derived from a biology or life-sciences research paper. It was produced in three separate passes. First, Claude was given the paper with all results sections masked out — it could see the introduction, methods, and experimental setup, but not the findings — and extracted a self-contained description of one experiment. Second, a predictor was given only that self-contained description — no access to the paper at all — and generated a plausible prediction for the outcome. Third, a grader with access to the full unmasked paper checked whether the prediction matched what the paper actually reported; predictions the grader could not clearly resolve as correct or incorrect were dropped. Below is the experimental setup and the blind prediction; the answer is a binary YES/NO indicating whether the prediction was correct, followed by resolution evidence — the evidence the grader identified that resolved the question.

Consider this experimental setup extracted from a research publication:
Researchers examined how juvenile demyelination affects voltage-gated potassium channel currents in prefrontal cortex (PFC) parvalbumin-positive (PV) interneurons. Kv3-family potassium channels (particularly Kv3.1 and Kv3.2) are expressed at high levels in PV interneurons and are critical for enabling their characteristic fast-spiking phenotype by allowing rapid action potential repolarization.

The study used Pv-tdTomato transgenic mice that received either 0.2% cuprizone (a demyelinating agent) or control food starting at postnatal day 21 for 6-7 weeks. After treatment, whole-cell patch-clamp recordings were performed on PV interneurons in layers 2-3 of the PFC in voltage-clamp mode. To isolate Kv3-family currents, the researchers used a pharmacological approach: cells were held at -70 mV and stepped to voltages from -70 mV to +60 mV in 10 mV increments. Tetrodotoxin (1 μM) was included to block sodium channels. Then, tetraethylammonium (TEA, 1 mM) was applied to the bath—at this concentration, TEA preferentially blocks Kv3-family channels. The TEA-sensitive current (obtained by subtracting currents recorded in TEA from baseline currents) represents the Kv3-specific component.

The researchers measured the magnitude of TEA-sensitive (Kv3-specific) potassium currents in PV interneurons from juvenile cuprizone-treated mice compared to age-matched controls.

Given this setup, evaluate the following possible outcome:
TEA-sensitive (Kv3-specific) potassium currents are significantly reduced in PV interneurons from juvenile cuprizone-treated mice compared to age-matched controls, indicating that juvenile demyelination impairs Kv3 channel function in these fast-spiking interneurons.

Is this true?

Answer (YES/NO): YES